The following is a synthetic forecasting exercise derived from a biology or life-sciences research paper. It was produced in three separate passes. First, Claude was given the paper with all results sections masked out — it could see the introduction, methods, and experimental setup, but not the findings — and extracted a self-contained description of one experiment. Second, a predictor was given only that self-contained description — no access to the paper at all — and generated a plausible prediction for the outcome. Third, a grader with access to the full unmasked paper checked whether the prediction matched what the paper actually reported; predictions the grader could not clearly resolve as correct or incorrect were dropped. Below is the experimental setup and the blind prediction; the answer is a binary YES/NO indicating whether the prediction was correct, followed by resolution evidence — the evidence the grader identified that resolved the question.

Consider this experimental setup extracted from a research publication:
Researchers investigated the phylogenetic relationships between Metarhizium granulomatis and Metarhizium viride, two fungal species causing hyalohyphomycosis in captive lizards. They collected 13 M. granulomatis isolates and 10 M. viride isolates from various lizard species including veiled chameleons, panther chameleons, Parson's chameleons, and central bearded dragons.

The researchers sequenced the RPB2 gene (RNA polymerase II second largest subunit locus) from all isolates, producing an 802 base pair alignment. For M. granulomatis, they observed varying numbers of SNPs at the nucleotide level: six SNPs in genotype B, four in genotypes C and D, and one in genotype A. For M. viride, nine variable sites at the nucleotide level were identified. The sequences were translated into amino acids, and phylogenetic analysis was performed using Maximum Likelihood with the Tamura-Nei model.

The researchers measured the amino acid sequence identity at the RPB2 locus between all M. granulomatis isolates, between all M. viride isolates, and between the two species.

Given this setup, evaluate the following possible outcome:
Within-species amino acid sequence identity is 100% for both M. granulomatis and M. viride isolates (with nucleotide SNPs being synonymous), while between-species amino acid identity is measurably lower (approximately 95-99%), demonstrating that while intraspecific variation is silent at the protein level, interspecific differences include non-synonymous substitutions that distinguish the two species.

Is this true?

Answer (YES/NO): NO